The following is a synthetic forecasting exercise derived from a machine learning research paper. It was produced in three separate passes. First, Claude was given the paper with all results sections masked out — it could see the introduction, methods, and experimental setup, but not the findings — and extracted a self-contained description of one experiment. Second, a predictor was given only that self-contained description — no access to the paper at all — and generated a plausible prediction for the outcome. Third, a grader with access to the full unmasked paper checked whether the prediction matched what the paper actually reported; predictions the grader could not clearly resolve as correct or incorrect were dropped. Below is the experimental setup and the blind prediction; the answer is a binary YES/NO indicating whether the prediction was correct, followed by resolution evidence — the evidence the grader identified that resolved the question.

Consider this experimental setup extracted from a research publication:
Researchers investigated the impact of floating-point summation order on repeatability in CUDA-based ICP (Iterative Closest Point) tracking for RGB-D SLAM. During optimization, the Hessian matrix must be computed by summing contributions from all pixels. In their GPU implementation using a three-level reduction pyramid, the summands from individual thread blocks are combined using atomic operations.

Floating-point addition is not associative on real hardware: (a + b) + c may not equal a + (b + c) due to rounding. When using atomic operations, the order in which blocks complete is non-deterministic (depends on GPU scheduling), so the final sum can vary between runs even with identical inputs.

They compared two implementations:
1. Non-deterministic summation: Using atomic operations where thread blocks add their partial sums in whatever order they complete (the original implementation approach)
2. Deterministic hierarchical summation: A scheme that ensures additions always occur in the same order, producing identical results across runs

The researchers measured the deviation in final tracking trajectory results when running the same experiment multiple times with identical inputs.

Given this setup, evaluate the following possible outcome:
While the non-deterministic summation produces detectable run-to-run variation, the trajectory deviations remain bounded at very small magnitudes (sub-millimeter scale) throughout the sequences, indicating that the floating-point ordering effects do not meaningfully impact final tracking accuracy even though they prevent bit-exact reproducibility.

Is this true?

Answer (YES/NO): NO